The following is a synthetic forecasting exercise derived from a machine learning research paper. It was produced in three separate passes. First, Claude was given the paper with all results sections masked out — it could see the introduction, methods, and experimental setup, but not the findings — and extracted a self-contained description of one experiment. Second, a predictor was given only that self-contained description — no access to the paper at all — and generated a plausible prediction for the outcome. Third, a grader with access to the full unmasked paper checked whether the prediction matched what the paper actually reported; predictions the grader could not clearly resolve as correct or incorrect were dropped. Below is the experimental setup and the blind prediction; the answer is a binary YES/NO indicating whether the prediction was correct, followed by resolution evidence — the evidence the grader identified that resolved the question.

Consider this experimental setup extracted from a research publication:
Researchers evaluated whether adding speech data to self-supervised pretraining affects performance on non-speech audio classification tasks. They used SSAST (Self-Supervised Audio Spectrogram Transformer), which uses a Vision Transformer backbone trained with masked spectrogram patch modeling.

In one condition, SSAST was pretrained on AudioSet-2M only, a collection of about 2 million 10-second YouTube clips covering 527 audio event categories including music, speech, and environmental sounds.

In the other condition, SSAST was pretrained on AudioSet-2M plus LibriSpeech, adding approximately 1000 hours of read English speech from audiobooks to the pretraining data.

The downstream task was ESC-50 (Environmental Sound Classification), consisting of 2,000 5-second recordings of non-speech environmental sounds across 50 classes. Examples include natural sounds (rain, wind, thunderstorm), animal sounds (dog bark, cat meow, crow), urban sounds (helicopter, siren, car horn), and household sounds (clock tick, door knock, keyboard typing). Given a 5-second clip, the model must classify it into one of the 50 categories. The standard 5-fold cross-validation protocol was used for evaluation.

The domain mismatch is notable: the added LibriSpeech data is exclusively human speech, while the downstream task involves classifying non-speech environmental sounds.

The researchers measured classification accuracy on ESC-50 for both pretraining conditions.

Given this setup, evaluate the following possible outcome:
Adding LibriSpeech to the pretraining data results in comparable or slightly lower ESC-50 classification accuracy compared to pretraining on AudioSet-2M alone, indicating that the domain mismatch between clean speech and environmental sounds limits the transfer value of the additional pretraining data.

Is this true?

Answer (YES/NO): NO